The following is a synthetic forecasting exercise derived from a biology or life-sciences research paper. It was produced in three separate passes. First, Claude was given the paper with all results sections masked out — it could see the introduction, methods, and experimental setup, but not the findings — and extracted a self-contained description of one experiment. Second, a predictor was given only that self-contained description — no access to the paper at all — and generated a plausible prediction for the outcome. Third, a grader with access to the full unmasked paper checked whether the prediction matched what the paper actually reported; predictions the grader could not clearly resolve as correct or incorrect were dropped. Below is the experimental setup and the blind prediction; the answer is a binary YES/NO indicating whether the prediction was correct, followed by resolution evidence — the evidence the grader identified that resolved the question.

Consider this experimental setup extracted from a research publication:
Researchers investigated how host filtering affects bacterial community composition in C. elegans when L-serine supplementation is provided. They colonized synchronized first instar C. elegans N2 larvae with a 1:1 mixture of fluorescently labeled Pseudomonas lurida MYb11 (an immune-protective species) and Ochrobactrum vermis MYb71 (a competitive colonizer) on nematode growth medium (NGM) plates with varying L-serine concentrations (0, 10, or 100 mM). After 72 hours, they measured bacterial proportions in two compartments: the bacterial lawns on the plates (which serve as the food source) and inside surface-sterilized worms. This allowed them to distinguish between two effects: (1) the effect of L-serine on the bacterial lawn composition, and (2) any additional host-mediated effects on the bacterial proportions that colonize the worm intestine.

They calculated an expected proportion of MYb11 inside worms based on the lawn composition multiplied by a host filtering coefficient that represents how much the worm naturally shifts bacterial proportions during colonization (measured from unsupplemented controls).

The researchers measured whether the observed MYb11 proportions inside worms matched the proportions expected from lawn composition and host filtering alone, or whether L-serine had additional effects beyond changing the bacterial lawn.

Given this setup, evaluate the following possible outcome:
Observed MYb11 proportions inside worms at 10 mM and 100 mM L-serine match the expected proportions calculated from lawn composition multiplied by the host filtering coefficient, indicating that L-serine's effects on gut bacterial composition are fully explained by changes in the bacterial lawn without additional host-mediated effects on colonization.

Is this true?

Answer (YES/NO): NO